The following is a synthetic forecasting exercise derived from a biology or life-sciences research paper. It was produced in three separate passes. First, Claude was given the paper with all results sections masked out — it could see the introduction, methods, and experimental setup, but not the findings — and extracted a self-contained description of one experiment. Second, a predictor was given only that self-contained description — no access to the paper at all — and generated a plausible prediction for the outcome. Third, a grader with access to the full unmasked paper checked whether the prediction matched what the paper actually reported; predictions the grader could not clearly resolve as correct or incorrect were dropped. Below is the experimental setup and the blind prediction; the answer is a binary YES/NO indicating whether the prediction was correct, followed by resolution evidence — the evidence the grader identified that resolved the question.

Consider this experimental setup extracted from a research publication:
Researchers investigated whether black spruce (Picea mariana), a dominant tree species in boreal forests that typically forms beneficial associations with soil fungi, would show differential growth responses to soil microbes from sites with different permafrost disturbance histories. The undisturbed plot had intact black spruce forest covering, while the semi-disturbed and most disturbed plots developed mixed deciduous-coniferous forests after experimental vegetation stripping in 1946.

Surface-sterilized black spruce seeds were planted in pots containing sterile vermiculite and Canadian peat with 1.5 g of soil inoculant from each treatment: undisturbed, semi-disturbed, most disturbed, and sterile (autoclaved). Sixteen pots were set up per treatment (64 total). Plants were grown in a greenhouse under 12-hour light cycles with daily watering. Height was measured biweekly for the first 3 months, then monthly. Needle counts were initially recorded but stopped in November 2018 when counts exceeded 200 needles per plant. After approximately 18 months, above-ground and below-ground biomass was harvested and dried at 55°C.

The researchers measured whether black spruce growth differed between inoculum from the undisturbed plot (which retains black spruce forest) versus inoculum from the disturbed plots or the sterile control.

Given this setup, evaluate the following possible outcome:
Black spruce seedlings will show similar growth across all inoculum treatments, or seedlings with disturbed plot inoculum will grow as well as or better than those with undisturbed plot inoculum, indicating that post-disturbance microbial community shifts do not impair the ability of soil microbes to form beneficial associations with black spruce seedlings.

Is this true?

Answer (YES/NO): YES